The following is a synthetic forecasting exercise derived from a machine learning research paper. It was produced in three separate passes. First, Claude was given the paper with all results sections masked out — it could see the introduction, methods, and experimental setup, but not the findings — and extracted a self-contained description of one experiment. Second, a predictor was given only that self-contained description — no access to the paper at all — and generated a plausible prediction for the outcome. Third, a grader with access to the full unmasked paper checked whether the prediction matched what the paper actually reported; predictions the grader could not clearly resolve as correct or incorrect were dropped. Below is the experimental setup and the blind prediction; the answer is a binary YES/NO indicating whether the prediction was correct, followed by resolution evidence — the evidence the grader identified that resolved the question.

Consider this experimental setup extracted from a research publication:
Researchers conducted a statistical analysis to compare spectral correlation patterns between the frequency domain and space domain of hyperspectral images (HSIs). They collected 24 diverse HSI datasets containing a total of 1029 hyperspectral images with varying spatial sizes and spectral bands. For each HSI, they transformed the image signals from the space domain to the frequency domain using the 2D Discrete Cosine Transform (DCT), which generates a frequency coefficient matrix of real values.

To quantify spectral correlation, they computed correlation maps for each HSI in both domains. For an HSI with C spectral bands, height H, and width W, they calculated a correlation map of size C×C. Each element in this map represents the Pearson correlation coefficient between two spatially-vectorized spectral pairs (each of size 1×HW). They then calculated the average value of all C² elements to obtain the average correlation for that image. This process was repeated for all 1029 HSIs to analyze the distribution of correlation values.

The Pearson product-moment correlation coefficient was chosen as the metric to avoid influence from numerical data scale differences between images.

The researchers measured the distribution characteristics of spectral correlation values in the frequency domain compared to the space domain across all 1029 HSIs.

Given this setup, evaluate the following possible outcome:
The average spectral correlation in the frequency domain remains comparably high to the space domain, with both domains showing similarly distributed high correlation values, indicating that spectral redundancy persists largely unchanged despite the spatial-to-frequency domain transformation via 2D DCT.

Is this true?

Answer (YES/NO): NO